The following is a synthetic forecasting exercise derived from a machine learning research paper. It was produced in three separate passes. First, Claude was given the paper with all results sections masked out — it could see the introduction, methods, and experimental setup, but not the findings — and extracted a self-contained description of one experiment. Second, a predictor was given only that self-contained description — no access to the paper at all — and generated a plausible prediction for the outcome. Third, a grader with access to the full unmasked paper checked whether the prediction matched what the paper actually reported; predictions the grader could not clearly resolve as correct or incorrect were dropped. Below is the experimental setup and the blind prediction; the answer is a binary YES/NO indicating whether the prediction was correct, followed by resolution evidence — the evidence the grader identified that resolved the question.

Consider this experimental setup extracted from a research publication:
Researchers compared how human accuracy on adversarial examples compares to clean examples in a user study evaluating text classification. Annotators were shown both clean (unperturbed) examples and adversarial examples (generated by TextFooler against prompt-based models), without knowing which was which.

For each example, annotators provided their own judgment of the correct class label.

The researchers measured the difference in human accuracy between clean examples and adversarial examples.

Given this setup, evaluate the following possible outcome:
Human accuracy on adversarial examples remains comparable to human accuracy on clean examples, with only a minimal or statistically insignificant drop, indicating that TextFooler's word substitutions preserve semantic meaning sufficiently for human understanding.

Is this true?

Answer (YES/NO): NO